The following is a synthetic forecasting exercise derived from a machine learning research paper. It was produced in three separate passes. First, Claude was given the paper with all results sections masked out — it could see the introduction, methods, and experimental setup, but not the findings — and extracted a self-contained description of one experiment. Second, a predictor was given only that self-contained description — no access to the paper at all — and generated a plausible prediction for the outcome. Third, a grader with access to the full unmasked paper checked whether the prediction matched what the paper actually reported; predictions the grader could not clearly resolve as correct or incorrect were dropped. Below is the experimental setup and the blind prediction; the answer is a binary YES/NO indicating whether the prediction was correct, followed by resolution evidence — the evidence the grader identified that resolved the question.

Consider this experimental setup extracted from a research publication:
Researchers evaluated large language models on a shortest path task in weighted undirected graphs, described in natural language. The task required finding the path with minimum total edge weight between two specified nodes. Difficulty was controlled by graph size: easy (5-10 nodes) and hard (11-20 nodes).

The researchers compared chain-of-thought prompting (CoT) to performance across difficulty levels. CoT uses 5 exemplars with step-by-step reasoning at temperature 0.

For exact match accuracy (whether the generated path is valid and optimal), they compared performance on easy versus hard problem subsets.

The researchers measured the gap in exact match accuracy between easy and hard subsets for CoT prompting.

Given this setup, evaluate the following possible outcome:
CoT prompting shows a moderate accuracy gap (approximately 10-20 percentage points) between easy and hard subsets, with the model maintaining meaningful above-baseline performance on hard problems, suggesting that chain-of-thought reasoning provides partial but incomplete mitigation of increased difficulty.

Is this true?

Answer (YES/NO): NO